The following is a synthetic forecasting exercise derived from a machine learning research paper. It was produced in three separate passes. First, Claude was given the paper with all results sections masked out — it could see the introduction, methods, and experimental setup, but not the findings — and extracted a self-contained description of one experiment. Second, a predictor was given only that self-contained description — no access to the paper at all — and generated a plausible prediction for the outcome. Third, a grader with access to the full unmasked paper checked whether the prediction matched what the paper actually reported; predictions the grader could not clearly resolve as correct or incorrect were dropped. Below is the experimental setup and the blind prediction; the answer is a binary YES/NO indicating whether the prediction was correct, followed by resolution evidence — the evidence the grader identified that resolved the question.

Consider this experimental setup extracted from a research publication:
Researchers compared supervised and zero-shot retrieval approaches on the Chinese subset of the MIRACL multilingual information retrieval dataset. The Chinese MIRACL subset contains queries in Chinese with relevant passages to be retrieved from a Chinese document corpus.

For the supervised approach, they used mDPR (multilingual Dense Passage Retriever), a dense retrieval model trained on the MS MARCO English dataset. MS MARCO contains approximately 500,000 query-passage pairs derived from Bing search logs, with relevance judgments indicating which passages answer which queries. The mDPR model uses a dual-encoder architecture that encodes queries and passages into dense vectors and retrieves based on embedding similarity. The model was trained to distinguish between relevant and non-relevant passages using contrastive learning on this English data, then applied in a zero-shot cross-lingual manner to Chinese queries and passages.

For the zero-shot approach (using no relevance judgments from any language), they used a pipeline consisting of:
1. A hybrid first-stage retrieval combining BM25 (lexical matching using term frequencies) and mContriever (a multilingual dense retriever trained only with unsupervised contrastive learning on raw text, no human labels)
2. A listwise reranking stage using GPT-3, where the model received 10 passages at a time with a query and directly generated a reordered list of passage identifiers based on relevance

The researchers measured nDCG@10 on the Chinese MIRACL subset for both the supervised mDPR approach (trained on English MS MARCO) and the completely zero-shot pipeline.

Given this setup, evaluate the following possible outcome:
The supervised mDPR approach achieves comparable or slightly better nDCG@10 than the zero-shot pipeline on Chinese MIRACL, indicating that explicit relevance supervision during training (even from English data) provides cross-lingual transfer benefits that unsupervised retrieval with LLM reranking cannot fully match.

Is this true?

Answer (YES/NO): NO